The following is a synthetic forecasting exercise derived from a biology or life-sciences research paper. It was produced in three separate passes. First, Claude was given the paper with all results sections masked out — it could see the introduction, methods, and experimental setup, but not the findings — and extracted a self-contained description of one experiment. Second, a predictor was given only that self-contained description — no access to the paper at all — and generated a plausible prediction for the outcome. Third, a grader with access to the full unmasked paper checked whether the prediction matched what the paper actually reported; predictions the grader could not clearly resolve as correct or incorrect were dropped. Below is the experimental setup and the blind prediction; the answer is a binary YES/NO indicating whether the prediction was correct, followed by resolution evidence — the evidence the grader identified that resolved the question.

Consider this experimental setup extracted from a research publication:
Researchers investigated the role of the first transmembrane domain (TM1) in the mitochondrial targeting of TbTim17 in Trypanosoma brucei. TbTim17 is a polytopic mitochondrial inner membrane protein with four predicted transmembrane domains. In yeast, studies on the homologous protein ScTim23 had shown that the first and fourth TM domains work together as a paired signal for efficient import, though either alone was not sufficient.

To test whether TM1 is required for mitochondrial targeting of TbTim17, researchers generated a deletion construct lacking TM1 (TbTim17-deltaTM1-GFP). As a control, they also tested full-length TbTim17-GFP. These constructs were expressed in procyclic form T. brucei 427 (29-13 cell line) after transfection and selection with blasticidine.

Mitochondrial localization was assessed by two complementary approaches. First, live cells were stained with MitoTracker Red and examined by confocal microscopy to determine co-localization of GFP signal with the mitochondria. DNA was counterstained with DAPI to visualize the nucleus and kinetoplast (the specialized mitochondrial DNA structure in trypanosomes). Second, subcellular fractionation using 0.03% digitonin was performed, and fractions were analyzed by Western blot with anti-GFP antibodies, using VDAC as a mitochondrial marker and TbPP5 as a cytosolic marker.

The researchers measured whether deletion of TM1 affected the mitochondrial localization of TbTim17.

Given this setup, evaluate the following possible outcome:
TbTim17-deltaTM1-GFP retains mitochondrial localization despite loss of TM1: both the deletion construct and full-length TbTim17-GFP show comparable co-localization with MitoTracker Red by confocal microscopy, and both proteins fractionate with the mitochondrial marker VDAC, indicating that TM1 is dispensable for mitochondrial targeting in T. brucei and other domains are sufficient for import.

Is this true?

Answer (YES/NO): NO